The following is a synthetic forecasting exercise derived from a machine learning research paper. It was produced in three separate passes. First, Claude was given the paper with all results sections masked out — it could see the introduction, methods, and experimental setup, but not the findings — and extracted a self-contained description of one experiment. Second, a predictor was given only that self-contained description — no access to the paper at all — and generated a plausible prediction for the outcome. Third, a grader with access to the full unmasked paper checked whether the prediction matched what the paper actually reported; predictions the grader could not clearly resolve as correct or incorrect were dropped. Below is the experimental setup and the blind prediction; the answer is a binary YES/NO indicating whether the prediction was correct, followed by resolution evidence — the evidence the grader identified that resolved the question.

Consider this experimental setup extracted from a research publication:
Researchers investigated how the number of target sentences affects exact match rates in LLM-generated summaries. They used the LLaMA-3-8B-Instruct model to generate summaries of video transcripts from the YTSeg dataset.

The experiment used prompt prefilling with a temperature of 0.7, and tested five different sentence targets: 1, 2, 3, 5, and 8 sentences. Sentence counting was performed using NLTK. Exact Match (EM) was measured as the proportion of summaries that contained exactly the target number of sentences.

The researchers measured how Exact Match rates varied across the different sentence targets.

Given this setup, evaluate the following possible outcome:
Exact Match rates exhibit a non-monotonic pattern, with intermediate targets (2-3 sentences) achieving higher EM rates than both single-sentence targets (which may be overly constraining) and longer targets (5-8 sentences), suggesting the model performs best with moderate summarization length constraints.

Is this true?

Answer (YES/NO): NO